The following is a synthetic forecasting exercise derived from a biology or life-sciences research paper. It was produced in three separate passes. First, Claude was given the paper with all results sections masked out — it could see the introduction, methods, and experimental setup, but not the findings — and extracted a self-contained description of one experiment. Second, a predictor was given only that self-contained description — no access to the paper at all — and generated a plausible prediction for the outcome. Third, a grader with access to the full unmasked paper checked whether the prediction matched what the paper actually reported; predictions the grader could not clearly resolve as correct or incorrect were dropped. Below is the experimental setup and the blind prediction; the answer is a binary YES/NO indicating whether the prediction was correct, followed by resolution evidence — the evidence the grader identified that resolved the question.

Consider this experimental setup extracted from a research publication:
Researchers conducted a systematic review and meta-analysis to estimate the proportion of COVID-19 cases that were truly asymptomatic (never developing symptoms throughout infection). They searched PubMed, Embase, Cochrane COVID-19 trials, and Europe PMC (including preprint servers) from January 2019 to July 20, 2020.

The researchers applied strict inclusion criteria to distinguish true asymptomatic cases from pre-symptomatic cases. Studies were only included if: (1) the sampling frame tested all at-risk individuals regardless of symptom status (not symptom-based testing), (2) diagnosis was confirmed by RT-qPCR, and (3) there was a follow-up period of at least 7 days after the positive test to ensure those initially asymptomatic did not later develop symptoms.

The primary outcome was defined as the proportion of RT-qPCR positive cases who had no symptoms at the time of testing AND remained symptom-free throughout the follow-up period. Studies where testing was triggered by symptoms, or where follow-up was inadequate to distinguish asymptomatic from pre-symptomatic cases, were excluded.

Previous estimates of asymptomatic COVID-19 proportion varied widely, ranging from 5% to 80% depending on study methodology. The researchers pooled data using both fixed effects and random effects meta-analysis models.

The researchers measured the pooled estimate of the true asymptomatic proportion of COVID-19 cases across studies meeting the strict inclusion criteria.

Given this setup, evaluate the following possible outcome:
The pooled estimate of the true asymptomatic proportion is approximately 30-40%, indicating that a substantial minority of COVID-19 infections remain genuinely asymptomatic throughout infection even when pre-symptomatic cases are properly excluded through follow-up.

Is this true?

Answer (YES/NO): NO